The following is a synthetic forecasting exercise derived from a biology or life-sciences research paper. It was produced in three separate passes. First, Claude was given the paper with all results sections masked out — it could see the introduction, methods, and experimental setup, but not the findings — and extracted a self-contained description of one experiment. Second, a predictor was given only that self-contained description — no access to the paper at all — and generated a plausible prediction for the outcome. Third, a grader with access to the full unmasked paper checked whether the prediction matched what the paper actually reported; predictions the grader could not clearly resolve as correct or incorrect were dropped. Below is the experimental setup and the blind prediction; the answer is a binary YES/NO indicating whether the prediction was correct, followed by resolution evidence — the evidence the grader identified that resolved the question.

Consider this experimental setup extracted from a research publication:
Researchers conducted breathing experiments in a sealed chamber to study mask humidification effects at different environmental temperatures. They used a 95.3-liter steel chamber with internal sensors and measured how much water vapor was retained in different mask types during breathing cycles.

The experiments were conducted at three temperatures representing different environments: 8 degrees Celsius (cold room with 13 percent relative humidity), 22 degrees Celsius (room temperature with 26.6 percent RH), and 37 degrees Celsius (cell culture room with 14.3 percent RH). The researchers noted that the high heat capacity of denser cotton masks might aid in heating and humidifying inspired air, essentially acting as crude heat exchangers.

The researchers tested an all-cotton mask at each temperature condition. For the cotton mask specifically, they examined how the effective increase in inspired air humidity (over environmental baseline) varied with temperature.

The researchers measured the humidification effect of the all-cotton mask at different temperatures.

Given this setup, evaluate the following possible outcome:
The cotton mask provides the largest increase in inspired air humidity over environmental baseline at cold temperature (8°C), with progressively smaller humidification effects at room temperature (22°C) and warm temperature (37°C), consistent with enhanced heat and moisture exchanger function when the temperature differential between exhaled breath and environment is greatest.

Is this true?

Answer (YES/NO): YES